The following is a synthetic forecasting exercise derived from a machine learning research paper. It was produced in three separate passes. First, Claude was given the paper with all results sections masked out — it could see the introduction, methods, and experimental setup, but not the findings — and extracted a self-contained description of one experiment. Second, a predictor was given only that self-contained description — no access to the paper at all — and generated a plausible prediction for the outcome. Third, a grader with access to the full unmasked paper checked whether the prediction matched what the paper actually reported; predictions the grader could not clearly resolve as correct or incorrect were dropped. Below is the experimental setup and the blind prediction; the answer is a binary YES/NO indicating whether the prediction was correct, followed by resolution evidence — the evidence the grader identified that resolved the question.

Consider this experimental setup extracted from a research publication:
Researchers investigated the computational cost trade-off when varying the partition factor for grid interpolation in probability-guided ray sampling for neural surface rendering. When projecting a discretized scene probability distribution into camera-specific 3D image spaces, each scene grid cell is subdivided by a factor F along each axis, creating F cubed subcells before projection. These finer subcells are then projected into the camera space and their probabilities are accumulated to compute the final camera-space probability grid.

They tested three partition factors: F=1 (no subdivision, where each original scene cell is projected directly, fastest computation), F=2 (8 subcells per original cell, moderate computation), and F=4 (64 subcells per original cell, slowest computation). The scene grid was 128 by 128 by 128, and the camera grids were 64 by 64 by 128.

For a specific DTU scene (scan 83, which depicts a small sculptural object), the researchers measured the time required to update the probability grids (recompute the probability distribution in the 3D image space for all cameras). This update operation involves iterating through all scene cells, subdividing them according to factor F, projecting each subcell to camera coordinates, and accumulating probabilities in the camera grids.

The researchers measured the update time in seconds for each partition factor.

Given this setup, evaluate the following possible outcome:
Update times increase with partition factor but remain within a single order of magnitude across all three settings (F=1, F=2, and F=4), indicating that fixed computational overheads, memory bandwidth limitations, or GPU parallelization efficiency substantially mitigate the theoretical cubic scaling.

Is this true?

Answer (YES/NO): NO